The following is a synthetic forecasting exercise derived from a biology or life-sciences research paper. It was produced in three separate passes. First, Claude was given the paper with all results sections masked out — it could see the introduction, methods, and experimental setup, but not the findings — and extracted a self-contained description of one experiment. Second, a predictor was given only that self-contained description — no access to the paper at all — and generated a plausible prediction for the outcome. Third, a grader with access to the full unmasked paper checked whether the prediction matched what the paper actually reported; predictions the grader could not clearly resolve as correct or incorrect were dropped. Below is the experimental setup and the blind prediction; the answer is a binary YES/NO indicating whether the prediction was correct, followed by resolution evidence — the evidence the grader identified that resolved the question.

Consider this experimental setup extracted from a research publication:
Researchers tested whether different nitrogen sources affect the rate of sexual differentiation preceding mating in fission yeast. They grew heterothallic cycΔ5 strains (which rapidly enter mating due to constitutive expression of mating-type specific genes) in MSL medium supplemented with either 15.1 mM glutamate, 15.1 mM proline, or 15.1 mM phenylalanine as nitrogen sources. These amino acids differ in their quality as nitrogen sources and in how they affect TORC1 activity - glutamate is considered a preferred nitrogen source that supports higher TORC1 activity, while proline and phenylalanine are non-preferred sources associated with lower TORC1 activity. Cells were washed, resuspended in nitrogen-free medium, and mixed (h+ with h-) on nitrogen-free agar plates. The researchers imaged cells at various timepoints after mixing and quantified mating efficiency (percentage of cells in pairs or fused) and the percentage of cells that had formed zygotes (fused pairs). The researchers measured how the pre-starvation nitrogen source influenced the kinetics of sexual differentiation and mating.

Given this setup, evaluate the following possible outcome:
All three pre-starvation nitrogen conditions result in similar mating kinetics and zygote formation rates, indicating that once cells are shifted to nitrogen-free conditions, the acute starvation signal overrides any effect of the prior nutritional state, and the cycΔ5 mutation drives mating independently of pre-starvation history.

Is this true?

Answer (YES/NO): NO